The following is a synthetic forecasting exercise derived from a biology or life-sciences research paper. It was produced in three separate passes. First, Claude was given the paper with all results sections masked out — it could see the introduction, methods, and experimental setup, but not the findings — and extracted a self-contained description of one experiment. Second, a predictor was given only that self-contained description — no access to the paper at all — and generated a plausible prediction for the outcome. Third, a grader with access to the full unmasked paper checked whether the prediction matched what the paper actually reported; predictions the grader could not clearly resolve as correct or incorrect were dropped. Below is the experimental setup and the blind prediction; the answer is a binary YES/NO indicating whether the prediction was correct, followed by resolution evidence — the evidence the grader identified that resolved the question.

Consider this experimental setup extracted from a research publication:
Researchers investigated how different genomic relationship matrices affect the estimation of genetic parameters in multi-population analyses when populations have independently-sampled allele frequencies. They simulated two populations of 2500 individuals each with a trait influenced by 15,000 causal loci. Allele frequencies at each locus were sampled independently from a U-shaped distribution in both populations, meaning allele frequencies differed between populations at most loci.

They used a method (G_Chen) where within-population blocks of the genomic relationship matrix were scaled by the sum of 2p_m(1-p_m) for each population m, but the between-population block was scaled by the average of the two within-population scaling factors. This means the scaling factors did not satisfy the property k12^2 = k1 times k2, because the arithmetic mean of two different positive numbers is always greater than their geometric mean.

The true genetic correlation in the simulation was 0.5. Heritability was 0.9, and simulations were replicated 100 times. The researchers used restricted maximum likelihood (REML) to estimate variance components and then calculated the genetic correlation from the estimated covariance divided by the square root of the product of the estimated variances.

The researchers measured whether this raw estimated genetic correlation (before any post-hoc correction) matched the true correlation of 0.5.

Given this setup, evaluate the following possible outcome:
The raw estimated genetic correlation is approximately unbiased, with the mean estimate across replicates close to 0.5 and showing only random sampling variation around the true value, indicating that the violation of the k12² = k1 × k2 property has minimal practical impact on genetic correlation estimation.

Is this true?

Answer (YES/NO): NO